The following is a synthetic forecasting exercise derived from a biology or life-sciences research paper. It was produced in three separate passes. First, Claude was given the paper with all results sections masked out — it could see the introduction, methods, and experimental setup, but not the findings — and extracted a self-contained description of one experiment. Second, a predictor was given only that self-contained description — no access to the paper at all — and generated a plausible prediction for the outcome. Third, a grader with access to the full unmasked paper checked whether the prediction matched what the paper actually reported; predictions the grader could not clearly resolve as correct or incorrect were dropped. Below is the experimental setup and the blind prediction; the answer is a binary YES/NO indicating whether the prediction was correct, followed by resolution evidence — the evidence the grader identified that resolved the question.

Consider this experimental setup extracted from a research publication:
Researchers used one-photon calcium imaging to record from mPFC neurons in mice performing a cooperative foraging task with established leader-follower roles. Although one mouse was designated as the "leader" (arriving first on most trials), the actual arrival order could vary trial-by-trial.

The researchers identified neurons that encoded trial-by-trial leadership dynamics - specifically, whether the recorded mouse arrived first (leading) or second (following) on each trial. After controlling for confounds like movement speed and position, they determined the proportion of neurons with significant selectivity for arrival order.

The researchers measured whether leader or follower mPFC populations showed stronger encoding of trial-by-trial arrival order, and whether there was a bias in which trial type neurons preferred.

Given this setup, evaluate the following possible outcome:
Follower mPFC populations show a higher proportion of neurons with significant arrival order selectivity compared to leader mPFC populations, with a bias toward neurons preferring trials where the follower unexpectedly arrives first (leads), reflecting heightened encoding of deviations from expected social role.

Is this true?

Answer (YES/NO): YES